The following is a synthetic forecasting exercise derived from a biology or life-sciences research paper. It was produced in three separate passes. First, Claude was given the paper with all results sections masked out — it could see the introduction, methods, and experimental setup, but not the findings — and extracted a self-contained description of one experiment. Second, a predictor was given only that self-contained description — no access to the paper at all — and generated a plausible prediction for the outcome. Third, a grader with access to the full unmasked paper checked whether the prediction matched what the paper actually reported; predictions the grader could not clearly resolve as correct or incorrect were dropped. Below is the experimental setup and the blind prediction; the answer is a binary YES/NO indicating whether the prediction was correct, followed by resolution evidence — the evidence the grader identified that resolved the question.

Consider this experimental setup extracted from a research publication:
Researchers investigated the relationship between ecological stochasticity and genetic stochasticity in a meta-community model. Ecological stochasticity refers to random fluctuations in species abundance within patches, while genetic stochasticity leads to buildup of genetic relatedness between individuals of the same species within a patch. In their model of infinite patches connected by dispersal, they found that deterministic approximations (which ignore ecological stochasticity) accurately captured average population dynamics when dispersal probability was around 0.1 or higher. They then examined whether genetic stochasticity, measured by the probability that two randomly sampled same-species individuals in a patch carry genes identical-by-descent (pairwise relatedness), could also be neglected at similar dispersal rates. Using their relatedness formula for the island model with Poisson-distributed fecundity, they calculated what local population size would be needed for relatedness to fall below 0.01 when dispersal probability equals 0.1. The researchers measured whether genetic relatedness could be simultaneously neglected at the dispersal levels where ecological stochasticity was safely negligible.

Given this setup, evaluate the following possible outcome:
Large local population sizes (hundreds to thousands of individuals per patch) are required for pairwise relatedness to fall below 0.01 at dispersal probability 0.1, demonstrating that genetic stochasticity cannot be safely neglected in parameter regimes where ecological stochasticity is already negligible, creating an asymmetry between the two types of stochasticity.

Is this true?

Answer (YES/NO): YES